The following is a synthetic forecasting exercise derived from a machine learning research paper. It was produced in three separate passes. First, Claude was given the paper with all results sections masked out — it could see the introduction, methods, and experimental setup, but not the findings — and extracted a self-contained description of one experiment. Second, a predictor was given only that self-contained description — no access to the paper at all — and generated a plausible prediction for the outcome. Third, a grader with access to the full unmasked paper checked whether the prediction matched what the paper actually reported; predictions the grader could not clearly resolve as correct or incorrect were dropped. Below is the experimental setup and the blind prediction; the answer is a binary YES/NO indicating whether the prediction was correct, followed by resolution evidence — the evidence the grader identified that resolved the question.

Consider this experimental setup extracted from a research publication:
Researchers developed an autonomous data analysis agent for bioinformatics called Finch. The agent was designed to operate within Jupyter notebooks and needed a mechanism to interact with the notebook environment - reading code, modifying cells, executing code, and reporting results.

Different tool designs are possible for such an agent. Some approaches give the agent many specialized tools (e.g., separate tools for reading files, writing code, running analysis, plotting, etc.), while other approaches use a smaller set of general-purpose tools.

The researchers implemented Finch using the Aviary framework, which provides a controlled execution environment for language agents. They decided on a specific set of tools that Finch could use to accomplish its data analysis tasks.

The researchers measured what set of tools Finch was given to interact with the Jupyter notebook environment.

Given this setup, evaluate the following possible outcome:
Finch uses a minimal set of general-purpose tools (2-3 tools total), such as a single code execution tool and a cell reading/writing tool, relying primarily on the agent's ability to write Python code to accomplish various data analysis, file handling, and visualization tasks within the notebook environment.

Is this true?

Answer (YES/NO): YES